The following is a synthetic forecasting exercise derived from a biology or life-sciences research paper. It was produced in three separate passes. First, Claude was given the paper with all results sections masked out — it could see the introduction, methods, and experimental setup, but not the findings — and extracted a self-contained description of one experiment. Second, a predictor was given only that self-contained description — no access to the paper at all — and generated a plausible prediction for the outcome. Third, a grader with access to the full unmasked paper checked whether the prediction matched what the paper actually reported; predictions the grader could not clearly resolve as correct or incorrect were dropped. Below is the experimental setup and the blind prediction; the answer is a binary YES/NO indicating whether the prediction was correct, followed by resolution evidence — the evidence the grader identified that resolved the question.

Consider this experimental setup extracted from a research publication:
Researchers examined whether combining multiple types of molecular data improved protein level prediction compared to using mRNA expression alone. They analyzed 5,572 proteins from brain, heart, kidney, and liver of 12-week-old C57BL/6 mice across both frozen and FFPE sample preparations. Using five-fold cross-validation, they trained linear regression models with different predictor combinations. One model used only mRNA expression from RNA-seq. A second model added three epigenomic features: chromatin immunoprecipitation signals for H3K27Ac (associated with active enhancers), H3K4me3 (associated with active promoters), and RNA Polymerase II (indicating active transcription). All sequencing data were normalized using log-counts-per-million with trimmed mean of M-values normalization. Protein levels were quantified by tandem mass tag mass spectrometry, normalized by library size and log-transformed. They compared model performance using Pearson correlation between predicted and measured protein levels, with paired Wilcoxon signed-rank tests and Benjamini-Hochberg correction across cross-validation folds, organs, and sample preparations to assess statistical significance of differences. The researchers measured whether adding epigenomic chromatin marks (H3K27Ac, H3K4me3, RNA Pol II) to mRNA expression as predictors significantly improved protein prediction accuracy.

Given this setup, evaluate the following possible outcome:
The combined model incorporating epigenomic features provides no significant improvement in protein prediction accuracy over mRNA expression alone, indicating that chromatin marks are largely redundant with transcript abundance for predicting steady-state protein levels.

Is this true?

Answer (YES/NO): NO